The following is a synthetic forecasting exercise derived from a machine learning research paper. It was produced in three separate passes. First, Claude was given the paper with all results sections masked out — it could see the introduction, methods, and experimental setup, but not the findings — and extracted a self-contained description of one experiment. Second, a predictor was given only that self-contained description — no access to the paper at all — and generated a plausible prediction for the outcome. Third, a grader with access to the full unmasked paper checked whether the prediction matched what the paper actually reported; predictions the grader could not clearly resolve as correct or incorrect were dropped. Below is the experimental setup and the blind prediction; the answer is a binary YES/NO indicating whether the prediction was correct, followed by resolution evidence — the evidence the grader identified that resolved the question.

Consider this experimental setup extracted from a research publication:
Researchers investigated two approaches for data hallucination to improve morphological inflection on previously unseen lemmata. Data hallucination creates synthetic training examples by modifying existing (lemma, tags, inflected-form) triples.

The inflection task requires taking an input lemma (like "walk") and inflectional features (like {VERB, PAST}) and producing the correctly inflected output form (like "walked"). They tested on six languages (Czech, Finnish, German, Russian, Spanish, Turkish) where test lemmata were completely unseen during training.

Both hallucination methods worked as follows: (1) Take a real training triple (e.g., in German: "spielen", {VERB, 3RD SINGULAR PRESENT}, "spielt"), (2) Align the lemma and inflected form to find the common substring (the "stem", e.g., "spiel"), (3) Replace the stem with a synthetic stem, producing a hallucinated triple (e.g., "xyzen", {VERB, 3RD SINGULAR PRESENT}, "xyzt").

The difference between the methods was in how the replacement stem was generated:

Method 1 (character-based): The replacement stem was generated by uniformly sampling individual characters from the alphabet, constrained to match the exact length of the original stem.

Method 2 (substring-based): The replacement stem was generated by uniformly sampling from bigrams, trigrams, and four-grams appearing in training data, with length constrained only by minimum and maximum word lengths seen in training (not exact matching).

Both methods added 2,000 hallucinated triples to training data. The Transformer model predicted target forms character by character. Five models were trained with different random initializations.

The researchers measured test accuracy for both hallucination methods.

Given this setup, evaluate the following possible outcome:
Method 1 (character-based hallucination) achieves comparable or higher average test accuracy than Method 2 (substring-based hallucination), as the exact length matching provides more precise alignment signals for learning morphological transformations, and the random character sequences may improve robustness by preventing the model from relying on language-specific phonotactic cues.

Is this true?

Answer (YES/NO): NO